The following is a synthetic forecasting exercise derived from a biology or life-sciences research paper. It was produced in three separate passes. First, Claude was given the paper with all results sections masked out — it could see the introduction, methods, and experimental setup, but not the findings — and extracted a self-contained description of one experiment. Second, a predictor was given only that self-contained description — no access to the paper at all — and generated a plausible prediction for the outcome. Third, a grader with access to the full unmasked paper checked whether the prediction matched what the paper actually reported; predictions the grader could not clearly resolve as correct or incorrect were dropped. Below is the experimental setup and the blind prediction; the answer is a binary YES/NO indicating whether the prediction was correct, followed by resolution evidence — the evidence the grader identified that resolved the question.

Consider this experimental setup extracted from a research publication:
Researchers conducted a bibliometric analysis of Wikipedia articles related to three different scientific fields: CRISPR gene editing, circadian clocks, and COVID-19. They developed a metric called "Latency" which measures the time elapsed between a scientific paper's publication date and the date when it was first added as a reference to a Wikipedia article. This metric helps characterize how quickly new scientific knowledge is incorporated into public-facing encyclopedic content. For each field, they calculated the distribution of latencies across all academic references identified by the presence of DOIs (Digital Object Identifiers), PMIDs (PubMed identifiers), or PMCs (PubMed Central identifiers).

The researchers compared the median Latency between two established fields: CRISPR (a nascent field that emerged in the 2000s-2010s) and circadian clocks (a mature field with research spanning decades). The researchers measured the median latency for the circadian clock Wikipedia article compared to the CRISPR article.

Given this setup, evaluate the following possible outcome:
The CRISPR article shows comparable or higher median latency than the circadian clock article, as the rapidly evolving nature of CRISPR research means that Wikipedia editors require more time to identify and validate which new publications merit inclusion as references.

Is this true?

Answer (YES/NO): NO